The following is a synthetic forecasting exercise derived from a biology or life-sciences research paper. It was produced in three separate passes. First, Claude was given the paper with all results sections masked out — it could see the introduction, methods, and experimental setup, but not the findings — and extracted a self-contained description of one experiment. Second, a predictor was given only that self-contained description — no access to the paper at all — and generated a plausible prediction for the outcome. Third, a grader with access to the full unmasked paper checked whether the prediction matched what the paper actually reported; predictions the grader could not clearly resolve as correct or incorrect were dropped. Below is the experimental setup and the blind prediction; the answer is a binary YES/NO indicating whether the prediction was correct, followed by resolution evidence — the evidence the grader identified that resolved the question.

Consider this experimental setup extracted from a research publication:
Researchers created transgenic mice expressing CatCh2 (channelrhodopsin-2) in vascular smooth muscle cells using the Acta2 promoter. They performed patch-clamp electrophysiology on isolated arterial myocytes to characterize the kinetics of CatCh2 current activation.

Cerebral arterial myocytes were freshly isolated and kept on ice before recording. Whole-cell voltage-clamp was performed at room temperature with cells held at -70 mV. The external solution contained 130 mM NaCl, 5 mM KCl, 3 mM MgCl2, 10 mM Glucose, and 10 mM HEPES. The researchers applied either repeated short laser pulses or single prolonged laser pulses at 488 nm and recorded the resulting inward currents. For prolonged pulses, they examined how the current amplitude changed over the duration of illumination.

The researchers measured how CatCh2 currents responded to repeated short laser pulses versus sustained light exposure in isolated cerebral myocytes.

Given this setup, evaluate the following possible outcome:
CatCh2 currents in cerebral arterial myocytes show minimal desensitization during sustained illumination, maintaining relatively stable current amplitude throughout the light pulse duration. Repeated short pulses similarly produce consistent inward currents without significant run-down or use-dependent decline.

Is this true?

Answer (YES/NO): NO